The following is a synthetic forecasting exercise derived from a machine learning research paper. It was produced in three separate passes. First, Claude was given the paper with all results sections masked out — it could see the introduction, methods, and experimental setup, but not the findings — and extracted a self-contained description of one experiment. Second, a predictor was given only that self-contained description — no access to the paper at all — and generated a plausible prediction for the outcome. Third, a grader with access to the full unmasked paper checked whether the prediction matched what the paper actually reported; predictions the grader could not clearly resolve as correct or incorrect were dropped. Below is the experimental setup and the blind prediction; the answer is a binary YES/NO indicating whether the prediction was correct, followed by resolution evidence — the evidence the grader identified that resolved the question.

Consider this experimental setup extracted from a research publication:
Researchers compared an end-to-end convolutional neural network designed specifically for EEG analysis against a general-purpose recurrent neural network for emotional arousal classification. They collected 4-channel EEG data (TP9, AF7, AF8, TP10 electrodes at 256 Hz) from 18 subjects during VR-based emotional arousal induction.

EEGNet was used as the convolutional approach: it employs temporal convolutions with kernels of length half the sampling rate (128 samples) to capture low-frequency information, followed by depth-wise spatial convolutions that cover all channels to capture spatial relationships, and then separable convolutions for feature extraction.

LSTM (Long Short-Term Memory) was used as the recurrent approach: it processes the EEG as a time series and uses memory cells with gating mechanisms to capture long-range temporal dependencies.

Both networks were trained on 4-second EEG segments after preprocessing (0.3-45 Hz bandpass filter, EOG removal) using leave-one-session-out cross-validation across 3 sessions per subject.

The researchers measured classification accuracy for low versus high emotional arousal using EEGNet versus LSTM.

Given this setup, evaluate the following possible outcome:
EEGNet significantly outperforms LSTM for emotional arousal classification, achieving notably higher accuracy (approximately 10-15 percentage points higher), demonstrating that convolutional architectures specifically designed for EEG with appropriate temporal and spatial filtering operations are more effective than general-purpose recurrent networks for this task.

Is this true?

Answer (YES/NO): NO